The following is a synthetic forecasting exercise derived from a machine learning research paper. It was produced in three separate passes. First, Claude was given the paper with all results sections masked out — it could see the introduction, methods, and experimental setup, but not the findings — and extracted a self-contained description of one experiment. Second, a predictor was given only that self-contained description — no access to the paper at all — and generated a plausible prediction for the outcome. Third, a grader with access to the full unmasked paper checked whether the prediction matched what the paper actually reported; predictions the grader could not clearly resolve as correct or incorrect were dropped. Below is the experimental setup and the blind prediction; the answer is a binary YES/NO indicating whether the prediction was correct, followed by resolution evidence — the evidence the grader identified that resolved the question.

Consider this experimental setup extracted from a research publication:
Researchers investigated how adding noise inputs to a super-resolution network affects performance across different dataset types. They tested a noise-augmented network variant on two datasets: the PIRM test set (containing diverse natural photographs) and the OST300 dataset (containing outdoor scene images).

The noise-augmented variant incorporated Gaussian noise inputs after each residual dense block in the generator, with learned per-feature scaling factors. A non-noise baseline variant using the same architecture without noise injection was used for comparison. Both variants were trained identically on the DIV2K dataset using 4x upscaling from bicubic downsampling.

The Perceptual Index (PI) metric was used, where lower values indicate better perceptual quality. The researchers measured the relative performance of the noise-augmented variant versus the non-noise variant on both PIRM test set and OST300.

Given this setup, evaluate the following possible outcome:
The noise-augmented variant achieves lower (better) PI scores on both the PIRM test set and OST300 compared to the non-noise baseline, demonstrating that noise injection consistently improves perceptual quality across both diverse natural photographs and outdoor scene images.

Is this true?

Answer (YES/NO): NO